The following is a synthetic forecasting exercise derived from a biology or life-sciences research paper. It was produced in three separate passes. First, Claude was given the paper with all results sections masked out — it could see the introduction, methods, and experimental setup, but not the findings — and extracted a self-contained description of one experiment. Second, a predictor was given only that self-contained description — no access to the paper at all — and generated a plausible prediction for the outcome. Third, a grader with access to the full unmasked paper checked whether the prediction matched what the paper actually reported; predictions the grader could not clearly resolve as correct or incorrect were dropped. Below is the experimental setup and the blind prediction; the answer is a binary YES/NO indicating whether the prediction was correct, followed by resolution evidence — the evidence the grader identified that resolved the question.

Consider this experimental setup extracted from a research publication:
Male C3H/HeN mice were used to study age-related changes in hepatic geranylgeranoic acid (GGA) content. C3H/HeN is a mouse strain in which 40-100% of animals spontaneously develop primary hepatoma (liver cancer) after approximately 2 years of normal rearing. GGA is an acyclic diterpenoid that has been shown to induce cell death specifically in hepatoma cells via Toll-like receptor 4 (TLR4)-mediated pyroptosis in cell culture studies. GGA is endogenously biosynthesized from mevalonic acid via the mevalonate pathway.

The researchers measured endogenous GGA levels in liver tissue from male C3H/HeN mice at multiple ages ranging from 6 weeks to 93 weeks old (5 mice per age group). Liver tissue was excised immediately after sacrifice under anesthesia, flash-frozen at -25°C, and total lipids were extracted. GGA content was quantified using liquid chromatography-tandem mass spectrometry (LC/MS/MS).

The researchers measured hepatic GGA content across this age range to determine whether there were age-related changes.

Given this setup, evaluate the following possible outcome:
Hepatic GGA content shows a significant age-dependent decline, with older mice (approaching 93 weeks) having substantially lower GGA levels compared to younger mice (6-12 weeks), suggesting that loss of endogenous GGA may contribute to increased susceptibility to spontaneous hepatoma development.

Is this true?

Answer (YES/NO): YES